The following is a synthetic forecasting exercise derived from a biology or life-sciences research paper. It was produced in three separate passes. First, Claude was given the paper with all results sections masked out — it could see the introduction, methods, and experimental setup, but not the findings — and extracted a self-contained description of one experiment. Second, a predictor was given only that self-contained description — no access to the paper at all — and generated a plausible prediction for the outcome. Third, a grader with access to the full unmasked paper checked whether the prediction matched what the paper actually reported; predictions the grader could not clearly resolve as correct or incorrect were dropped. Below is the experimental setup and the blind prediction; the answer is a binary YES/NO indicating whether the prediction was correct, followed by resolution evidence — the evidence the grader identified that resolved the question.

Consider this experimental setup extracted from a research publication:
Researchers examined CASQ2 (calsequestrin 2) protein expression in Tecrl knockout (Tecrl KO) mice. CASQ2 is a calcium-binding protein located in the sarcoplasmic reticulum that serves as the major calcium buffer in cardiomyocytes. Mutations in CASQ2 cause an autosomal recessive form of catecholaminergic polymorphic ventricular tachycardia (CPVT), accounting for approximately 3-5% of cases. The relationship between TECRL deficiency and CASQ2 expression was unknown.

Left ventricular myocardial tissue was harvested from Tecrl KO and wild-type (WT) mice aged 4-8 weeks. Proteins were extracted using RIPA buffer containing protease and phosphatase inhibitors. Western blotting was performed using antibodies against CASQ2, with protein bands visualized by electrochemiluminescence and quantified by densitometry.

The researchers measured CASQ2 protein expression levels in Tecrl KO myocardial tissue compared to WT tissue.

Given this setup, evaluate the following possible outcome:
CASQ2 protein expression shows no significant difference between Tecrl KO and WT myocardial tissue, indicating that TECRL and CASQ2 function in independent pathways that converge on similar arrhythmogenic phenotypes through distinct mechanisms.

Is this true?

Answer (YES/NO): NO